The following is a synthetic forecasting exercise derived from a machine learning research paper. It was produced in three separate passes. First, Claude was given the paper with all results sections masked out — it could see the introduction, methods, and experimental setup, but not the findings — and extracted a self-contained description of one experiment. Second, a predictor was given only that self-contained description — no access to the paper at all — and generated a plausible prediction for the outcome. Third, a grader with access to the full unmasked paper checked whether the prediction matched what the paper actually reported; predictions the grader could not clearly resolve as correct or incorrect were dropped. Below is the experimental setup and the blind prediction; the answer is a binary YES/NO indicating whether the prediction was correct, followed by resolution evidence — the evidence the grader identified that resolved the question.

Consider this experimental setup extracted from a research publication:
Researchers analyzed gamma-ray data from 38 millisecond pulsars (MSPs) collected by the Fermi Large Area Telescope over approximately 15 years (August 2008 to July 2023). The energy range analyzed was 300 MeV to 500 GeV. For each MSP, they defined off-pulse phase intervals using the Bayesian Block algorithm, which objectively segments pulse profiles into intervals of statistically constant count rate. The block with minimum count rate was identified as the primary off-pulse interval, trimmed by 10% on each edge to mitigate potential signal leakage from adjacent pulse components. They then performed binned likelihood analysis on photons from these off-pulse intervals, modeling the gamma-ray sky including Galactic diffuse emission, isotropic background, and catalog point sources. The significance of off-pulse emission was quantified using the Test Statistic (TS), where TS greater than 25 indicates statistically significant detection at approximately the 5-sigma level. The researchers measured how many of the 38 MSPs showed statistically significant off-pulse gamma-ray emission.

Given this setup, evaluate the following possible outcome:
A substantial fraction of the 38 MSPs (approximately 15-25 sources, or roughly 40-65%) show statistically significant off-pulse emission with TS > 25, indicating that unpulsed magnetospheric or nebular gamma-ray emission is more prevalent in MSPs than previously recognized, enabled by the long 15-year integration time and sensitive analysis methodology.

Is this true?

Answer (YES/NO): YES